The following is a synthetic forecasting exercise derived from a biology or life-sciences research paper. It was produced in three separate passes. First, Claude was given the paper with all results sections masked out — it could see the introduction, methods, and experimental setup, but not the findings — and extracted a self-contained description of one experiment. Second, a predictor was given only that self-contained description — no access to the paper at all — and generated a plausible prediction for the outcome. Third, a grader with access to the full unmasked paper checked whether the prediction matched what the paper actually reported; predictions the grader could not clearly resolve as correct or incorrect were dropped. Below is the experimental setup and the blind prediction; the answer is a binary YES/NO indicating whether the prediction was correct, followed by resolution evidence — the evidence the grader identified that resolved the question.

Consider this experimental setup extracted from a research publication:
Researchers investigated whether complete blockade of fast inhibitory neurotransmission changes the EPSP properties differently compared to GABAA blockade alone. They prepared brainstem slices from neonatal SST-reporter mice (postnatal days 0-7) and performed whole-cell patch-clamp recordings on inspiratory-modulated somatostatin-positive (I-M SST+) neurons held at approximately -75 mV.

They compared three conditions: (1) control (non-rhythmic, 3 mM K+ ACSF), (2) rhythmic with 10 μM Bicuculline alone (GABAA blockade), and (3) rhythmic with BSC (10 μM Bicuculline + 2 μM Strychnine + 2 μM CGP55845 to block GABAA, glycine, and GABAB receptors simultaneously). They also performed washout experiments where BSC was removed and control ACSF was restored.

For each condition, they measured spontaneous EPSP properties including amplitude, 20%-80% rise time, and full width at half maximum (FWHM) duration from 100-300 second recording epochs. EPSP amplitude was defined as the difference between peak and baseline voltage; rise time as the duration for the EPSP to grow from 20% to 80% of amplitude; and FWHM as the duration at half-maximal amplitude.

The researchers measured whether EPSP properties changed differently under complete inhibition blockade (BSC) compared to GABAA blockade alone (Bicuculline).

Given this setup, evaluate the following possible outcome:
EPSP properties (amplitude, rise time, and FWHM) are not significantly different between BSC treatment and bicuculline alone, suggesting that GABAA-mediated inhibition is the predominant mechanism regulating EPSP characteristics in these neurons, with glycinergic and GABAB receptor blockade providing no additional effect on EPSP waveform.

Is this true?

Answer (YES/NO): NO